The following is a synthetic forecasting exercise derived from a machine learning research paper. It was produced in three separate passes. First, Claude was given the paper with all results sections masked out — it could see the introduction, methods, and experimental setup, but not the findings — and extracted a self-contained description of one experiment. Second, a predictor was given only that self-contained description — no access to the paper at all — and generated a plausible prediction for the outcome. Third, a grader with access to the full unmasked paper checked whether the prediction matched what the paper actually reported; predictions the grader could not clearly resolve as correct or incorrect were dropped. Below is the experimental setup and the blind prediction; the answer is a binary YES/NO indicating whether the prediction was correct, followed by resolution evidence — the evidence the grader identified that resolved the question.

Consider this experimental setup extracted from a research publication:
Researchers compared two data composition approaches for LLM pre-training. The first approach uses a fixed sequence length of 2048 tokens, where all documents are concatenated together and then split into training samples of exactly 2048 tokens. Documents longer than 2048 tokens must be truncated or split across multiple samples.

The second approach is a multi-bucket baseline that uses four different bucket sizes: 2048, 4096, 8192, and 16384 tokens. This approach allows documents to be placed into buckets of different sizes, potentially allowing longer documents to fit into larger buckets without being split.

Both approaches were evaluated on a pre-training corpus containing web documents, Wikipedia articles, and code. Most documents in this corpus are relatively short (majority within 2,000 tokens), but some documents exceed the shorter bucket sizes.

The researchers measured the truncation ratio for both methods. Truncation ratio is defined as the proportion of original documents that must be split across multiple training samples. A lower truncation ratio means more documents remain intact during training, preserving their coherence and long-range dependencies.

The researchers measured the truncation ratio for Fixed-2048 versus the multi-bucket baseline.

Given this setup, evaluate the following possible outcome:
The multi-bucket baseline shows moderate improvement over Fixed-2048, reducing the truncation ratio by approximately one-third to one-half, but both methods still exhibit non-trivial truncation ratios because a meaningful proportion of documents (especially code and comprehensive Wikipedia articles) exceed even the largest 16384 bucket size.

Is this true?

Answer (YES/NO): NO